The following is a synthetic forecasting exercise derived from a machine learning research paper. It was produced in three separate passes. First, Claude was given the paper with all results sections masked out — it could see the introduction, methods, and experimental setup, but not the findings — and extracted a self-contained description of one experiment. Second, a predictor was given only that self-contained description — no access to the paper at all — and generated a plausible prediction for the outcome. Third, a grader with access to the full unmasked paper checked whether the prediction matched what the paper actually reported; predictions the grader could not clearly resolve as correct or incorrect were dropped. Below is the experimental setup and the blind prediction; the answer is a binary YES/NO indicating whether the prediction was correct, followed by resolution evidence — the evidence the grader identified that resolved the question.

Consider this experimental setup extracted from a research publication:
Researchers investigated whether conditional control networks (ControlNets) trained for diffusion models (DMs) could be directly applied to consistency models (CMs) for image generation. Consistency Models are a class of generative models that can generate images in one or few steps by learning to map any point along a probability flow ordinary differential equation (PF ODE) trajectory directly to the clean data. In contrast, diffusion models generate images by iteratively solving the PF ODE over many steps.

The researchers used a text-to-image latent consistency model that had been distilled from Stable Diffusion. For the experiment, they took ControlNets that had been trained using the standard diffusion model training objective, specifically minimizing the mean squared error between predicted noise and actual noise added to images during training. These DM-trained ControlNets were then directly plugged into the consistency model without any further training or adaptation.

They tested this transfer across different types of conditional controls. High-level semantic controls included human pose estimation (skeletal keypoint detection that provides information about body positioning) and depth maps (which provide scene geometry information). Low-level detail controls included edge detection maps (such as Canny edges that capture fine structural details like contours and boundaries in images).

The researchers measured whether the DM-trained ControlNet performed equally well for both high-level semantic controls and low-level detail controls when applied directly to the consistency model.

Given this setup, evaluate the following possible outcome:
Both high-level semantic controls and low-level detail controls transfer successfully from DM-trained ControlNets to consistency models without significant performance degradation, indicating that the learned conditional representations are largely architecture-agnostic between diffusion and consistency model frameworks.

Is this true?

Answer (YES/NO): NO